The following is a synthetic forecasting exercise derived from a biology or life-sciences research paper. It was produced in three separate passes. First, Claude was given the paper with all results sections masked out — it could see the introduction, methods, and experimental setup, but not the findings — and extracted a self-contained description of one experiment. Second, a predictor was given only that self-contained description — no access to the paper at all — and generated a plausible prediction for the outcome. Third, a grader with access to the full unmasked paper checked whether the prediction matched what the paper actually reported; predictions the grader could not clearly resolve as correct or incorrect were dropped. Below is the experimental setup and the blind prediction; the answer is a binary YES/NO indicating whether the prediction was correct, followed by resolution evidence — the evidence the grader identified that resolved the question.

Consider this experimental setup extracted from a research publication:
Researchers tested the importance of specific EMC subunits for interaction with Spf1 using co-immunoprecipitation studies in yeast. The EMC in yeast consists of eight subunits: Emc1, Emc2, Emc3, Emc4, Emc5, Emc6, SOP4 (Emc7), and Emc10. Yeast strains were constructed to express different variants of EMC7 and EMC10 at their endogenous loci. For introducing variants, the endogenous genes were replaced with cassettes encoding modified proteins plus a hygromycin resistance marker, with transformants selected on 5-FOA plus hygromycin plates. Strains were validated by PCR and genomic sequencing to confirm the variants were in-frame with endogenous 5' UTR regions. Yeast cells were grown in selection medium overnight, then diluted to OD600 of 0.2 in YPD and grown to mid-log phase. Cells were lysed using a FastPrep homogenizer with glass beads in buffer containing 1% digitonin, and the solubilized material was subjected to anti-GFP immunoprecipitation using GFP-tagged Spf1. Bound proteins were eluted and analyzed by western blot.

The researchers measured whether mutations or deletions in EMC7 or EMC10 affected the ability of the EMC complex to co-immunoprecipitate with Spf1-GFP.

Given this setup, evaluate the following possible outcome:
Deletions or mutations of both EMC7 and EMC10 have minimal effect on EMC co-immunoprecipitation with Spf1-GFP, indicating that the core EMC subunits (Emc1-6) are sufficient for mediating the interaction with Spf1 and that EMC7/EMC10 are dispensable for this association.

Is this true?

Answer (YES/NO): NO